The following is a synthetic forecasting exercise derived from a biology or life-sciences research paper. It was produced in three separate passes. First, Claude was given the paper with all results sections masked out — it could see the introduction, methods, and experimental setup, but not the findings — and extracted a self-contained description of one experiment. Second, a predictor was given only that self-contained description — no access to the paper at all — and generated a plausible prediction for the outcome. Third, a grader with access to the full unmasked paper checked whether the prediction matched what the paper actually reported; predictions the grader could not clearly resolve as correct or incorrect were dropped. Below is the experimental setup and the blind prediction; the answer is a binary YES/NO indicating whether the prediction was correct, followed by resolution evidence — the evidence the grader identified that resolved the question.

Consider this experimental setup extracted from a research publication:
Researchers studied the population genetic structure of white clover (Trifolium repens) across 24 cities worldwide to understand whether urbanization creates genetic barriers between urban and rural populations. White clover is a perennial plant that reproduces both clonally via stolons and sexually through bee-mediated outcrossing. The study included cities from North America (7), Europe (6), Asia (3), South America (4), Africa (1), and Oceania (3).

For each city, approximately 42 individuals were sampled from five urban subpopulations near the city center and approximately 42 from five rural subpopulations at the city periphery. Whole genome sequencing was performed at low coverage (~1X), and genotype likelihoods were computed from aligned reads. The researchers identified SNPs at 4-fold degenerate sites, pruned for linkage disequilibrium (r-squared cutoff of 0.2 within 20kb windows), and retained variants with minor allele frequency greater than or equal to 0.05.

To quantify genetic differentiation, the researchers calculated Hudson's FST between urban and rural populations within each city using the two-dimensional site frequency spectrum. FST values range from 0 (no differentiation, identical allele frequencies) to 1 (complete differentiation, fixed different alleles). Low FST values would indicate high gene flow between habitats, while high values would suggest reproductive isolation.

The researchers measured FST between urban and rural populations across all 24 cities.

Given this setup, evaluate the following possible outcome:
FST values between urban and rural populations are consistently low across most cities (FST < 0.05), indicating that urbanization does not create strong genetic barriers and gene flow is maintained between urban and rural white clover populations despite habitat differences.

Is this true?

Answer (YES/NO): YES